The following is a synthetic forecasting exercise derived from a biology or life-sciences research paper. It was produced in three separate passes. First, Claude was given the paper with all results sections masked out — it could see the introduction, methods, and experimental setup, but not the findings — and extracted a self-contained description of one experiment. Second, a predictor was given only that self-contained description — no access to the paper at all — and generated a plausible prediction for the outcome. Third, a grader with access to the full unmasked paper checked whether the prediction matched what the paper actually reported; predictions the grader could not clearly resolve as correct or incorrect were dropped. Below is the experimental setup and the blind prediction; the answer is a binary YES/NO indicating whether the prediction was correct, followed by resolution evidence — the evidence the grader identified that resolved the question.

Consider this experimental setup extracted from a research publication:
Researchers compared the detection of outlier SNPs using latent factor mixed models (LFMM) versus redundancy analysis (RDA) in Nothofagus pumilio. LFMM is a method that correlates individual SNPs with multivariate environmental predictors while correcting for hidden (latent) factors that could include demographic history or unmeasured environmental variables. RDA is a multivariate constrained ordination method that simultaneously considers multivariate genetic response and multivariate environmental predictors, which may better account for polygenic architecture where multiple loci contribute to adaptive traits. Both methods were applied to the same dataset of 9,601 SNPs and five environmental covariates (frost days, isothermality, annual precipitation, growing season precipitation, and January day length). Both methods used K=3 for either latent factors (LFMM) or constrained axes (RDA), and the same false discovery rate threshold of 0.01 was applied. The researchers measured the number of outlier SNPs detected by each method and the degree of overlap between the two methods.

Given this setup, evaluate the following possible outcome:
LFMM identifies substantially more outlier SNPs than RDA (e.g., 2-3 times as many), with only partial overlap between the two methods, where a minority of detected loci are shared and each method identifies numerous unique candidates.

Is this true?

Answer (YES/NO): NO